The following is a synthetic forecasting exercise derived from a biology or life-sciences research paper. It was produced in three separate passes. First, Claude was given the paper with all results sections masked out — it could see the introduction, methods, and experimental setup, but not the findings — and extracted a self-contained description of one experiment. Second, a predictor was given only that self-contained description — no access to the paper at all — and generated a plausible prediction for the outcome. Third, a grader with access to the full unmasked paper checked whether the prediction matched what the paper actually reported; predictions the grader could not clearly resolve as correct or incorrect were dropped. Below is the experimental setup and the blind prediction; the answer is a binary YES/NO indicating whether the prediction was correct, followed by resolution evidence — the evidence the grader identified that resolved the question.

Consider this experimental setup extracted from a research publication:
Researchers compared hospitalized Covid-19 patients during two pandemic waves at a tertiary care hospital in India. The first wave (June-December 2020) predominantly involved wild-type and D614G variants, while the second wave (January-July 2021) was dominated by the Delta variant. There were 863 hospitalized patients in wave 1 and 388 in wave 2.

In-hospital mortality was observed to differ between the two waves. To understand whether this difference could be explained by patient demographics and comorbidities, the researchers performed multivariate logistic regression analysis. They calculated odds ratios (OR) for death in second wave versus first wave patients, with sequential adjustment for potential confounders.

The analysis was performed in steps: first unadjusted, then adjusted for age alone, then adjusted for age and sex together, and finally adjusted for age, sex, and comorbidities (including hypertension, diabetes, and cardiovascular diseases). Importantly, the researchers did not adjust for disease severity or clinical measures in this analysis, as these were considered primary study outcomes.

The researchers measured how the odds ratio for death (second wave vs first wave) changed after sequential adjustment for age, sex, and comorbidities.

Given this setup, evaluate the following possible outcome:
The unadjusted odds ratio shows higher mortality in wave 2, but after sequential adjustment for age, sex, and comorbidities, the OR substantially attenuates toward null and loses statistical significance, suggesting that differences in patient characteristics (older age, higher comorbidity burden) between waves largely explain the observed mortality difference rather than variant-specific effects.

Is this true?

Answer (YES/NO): NO